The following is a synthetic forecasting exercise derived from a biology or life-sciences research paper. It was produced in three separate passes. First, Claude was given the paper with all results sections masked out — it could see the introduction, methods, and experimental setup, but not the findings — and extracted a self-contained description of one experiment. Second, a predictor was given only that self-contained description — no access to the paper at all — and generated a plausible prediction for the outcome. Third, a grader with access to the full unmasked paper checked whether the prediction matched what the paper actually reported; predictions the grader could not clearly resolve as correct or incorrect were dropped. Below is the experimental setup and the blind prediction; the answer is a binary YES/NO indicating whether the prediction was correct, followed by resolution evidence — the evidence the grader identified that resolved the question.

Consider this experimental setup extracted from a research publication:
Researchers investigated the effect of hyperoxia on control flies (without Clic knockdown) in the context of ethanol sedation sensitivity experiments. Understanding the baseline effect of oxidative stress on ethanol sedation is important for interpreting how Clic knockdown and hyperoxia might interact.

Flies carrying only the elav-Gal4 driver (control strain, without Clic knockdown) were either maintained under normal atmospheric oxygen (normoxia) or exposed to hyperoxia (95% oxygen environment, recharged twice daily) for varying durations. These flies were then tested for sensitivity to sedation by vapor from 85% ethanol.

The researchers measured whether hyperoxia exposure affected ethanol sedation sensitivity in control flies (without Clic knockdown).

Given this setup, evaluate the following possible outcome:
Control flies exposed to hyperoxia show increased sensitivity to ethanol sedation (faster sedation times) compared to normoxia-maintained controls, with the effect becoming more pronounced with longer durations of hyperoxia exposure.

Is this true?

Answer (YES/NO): NO